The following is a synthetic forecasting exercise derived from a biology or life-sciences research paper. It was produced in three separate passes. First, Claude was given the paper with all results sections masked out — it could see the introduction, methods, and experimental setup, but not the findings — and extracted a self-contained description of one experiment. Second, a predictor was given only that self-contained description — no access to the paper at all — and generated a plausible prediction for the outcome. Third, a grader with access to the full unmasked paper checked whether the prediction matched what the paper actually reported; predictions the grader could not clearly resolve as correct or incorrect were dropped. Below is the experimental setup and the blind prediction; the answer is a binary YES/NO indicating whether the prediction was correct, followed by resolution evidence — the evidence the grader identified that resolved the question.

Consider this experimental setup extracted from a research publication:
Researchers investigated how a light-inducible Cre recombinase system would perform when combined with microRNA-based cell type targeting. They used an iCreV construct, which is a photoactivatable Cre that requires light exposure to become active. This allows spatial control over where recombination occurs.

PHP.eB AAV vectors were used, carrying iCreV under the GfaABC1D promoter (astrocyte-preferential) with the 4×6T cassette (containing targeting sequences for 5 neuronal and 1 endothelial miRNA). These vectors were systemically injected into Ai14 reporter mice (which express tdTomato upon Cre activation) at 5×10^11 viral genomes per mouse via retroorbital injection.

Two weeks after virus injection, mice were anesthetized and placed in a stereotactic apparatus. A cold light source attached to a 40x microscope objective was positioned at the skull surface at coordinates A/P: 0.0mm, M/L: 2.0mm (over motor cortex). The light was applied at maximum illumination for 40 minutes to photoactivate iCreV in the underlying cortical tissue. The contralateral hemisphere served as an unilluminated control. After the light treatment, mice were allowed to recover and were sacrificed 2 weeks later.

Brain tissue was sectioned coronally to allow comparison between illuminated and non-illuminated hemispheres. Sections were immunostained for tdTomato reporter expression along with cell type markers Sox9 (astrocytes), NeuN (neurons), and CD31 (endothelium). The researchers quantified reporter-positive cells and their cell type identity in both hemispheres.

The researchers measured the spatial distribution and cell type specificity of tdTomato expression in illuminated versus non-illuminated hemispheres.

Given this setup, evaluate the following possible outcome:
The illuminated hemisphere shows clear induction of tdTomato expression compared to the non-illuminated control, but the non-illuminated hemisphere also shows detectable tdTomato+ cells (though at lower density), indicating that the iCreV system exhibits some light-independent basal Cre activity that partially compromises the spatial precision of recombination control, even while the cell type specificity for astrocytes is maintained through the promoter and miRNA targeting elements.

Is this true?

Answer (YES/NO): YES